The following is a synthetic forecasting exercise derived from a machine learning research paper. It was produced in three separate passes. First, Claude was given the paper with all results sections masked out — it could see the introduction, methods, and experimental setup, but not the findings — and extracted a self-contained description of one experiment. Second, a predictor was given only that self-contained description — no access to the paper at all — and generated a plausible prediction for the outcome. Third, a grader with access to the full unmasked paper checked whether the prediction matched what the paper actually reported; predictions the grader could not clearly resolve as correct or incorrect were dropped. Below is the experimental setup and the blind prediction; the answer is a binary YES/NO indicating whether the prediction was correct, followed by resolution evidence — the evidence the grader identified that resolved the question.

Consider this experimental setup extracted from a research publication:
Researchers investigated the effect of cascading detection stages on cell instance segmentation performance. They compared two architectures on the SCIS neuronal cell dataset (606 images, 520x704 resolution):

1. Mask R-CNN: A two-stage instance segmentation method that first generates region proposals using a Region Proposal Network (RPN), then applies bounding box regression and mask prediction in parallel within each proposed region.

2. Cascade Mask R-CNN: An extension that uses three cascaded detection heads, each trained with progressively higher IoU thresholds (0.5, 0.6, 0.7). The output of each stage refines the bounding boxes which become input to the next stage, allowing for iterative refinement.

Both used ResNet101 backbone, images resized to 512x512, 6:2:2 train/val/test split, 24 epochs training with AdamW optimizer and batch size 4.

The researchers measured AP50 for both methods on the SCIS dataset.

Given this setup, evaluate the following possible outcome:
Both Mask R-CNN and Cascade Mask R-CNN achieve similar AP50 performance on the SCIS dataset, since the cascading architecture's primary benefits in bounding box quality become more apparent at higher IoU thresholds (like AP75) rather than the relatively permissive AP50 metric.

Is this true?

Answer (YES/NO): NO